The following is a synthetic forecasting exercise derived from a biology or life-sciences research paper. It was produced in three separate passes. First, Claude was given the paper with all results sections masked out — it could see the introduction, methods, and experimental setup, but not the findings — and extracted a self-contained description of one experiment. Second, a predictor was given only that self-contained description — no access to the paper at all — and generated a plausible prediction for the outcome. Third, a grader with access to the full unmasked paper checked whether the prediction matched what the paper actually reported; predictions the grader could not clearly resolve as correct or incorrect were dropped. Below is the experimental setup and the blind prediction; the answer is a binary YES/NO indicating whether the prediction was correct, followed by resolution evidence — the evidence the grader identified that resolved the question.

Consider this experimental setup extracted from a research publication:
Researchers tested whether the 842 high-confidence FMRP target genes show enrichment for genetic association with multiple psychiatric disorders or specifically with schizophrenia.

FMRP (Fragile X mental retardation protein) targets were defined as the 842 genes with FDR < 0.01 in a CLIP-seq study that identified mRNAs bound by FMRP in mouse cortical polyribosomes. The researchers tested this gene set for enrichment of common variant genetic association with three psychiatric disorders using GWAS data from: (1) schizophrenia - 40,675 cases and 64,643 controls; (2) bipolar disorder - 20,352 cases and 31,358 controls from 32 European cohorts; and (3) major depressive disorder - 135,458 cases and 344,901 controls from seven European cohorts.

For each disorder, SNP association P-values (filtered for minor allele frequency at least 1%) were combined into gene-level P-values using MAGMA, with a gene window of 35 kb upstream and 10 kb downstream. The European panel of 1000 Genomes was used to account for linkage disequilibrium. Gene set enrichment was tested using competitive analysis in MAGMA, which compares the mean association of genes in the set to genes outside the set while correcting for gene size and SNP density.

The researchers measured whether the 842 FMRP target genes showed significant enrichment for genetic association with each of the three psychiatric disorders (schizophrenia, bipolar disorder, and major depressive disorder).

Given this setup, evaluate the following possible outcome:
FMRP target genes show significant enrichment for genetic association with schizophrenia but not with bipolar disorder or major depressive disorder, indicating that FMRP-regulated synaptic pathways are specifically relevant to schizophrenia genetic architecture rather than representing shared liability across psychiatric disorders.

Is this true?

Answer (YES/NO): NO